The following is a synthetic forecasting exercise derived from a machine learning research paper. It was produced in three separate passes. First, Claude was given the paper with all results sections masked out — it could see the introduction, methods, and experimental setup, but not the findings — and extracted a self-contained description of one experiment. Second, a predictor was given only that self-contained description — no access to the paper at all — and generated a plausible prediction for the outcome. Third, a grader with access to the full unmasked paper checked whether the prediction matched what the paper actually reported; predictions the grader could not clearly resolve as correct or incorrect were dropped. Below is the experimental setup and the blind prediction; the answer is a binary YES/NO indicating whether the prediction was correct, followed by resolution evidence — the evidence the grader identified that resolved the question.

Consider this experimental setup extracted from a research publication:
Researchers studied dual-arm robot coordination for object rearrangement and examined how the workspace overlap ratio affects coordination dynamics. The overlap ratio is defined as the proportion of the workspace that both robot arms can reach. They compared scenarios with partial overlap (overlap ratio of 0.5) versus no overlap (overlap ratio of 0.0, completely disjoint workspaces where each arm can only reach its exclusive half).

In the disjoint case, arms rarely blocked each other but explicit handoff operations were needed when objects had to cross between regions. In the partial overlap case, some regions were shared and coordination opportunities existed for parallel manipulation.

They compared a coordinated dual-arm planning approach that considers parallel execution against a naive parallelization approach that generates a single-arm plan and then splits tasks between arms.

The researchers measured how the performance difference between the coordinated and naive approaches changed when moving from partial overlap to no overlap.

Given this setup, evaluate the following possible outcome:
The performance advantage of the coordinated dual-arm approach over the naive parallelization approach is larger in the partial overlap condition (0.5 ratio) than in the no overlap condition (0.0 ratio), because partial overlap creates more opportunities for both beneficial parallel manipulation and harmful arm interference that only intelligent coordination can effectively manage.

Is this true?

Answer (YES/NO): YES